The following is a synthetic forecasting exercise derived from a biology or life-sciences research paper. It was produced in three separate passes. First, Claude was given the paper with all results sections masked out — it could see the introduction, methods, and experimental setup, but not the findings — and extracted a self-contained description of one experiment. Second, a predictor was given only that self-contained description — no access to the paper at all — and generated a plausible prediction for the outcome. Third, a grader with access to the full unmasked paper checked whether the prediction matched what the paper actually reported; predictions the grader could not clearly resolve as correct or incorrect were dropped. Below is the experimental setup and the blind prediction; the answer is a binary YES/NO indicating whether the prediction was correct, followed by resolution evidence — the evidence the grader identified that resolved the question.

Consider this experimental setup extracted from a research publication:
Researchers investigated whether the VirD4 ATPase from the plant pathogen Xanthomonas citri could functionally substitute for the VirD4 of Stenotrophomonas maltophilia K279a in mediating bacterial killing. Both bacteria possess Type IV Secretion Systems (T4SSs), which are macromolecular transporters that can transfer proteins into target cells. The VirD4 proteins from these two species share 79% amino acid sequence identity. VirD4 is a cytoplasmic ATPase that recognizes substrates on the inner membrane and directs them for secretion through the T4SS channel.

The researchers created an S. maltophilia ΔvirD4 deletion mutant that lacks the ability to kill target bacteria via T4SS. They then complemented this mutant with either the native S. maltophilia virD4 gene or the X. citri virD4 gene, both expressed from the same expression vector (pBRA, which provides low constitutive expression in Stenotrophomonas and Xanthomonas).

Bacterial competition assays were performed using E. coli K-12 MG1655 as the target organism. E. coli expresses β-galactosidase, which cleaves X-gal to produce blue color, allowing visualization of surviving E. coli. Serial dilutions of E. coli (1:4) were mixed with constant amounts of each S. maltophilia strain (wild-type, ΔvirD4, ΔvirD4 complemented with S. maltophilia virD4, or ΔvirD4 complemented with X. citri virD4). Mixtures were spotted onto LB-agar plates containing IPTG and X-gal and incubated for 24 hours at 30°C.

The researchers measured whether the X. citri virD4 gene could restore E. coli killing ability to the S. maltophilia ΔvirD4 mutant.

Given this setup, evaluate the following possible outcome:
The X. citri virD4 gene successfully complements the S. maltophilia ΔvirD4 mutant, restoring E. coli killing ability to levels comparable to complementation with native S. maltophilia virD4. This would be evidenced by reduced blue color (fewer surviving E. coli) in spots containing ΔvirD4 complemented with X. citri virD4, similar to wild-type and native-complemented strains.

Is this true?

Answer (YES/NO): YES